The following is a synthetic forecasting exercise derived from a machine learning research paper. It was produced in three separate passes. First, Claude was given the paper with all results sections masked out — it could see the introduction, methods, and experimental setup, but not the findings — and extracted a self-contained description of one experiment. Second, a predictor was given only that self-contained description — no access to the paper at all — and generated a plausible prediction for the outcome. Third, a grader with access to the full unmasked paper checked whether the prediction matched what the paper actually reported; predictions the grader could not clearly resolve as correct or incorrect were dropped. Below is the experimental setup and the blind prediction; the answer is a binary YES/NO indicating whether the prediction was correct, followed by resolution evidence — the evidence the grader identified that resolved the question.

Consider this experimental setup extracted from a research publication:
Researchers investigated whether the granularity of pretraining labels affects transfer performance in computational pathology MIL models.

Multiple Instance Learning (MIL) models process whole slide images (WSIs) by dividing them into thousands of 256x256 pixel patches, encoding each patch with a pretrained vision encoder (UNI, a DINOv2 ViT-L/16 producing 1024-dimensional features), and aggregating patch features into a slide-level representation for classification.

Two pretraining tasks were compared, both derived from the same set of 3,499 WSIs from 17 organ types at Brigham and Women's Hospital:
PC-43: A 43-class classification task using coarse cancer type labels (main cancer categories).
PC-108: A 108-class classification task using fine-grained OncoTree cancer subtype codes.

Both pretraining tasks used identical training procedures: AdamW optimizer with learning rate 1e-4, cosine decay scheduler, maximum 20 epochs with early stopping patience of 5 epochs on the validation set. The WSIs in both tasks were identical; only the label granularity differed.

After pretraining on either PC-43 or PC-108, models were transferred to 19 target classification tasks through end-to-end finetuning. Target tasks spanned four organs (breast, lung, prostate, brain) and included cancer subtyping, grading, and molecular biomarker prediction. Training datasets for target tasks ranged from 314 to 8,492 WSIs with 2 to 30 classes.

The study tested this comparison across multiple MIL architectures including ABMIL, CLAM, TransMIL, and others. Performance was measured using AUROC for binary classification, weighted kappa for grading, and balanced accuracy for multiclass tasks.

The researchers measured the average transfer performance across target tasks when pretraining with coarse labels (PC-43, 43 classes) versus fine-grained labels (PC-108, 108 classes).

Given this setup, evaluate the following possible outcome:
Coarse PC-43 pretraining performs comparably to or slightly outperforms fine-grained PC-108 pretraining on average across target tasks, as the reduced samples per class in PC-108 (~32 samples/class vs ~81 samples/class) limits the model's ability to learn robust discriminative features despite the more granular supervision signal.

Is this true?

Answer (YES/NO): NO